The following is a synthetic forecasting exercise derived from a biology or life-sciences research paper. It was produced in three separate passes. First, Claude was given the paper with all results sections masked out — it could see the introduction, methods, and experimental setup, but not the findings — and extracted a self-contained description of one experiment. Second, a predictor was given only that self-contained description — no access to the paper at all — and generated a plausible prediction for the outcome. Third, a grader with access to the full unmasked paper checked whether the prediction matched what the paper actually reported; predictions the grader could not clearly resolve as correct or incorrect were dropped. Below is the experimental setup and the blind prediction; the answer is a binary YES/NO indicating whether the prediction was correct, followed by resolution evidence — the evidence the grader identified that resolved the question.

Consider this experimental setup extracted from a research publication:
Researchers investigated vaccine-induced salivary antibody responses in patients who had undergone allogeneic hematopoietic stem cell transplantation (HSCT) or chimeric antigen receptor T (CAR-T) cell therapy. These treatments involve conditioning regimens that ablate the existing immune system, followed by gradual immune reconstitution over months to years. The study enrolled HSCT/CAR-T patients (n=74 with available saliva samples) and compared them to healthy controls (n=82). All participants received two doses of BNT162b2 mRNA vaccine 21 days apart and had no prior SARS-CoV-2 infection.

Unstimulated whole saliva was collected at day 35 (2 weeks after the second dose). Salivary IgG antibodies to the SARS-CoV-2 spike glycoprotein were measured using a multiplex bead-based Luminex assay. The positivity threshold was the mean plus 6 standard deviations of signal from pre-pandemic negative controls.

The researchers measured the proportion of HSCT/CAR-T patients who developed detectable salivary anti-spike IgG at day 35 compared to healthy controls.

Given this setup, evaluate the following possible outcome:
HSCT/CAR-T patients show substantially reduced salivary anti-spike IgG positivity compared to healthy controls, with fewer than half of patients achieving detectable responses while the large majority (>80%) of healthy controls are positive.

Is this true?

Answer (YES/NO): NO